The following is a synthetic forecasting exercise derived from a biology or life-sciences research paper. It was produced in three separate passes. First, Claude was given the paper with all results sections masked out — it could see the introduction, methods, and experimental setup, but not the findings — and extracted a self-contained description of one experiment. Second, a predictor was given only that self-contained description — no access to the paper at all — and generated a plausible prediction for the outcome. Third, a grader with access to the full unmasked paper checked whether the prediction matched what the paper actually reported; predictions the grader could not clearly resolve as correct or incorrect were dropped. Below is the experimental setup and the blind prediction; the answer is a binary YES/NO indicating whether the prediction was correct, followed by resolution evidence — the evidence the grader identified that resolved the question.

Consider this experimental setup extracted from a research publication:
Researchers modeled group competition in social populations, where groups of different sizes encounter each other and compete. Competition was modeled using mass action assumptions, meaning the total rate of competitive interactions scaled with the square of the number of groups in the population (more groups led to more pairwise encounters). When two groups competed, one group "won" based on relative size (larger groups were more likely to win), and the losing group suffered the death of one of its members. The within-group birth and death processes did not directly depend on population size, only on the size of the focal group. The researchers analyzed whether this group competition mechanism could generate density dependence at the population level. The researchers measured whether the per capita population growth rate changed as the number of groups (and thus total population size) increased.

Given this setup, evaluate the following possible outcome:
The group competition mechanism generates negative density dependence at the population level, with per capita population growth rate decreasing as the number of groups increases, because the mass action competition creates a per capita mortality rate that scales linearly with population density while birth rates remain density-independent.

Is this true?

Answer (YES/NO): YES